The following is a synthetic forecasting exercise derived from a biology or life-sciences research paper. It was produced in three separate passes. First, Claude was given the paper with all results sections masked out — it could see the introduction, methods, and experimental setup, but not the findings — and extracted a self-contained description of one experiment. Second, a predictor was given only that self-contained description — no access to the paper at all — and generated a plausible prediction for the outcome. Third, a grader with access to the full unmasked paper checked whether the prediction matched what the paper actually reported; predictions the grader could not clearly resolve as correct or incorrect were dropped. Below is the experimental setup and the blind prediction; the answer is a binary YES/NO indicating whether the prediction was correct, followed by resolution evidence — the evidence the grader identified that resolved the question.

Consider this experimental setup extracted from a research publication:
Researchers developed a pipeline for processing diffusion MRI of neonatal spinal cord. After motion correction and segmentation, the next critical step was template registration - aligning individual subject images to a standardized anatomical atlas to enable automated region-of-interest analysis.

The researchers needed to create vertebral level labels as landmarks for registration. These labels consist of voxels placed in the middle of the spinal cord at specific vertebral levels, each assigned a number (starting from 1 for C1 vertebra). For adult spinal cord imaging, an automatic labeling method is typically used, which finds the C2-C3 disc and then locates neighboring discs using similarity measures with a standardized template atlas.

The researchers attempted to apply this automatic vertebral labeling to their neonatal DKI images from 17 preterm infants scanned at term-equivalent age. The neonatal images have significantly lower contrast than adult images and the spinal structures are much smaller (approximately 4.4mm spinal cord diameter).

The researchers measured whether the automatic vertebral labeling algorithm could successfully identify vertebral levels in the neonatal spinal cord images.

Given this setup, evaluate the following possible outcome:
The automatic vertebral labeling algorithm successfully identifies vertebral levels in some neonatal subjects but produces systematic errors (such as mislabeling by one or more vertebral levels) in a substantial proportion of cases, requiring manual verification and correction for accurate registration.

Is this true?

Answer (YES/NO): NO